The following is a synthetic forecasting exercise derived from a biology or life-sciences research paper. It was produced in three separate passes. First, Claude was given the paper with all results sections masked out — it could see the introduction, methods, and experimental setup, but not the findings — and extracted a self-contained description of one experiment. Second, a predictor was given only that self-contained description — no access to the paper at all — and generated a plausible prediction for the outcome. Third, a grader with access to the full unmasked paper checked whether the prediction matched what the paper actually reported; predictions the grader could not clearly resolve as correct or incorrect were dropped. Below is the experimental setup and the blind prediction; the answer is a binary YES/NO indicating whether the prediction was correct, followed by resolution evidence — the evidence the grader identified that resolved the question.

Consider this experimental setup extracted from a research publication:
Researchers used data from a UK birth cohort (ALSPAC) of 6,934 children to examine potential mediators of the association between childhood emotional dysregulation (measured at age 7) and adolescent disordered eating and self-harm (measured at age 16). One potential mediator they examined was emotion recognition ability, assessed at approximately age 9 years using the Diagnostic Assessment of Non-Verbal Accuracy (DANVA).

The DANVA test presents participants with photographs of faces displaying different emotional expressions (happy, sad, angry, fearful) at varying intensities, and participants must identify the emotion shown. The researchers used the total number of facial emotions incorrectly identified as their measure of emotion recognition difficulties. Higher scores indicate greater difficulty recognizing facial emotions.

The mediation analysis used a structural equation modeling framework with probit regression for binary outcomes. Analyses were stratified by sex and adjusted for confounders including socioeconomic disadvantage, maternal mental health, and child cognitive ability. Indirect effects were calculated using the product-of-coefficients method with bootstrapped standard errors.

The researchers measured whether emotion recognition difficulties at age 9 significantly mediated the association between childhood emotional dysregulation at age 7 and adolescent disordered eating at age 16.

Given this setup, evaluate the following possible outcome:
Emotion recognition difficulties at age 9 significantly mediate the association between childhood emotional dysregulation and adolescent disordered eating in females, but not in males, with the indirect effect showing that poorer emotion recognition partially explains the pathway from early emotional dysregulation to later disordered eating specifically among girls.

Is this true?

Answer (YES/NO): NO